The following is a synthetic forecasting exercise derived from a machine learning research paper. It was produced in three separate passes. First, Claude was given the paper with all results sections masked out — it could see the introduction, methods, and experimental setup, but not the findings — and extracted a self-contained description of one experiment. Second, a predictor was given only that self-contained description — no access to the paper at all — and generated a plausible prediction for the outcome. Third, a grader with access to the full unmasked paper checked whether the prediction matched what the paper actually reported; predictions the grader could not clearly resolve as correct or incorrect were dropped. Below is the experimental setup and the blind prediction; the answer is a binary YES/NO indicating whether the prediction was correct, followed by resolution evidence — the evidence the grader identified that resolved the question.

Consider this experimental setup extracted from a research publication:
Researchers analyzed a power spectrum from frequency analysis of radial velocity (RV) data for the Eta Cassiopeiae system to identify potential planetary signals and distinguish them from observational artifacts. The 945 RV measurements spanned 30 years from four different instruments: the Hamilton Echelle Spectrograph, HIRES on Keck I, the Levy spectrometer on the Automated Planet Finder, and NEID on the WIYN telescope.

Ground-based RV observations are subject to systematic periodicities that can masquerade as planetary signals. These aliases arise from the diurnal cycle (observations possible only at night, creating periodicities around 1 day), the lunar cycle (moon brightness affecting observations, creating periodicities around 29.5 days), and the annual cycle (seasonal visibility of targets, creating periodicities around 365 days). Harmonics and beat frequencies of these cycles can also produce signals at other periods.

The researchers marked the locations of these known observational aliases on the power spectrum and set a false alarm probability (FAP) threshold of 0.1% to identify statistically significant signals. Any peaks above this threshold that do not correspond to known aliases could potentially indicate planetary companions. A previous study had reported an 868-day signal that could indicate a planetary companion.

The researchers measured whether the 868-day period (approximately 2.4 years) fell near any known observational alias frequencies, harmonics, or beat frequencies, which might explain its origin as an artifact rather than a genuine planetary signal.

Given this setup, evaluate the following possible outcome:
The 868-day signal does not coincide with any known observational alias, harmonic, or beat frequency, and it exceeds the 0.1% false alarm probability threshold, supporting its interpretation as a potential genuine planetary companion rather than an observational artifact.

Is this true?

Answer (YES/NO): NO